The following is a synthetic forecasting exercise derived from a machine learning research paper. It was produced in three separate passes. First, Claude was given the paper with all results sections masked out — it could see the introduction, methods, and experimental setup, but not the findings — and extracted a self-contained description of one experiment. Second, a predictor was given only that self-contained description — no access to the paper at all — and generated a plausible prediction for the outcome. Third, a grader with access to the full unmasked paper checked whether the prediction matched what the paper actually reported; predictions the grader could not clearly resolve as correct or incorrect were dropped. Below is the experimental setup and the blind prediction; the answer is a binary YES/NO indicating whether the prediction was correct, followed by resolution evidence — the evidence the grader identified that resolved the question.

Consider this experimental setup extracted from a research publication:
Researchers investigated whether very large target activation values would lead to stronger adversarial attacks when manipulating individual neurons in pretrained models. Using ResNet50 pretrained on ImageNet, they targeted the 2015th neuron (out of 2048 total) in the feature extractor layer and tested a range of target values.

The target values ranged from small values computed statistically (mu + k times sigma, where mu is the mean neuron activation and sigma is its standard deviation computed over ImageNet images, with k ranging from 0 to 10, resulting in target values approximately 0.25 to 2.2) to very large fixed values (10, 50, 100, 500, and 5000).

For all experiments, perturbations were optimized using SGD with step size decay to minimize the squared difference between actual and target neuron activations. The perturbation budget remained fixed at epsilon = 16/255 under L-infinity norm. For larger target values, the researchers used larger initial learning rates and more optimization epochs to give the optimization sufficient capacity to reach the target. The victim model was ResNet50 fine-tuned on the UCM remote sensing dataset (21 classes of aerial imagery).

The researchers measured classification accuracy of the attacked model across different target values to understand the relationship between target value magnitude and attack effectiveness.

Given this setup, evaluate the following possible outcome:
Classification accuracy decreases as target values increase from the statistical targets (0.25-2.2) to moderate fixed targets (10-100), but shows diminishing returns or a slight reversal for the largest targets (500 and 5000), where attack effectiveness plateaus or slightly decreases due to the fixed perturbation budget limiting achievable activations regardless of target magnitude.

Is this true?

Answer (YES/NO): NO